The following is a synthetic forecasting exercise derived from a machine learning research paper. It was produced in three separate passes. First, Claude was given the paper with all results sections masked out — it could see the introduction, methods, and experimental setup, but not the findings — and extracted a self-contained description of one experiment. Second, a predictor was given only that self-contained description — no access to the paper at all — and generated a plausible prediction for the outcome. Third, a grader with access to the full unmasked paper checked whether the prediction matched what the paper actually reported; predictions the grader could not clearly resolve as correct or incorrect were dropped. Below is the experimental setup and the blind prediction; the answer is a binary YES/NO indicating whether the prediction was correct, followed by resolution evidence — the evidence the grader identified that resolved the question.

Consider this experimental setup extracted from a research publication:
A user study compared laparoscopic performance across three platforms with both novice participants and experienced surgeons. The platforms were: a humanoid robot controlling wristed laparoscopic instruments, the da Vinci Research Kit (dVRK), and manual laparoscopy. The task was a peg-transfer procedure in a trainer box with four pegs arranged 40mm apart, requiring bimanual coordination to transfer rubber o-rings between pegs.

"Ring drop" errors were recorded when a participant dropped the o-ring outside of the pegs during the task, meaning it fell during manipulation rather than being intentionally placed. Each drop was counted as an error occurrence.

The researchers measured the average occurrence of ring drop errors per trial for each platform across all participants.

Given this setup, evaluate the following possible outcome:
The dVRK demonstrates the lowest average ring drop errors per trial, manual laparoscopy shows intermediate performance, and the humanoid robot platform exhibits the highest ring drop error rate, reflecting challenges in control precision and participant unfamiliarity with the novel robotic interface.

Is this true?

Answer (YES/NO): YES